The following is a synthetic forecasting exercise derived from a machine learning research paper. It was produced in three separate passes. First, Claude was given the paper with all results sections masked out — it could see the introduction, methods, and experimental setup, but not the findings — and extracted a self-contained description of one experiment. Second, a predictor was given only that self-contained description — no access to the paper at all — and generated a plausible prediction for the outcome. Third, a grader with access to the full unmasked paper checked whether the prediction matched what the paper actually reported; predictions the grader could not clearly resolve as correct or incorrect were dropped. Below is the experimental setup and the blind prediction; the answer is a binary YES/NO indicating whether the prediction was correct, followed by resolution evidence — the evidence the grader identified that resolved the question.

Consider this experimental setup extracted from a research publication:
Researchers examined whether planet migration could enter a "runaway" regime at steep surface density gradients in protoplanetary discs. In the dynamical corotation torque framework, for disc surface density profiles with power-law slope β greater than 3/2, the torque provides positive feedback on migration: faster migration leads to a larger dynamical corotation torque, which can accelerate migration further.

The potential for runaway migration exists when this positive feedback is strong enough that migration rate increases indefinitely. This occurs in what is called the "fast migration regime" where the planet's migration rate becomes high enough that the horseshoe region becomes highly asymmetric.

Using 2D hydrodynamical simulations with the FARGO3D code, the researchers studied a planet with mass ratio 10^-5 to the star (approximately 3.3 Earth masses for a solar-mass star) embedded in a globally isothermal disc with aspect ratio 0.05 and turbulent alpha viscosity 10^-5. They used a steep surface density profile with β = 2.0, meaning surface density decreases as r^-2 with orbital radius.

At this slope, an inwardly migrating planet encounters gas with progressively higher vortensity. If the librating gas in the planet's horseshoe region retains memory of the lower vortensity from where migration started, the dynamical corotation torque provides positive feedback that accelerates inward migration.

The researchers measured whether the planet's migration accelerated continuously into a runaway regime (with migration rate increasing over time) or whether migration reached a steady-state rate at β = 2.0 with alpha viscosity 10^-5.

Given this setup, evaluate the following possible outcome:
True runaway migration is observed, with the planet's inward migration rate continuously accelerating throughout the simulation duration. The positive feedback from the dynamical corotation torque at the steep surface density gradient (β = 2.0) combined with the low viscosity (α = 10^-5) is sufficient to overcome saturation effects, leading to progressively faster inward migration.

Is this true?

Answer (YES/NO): YES